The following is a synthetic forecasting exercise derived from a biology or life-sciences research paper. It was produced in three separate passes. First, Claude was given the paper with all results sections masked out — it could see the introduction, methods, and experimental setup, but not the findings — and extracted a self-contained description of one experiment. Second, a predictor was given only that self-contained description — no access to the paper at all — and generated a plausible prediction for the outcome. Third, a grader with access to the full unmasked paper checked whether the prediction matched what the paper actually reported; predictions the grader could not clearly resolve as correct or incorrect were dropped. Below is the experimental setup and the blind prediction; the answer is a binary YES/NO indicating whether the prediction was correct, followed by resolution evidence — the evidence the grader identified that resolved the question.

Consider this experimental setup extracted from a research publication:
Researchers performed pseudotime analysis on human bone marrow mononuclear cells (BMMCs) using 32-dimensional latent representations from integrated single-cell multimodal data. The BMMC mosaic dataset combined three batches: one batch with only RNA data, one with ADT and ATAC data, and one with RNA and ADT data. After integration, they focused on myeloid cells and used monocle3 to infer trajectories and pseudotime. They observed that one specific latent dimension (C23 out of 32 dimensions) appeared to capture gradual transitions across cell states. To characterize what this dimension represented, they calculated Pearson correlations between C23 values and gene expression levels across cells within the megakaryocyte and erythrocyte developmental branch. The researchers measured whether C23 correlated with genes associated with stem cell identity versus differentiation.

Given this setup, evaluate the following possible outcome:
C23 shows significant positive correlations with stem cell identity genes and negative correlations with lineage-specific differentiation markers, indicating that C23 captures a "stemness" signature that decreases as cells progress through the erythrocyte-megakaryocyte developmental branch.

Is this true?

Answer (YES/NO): NO